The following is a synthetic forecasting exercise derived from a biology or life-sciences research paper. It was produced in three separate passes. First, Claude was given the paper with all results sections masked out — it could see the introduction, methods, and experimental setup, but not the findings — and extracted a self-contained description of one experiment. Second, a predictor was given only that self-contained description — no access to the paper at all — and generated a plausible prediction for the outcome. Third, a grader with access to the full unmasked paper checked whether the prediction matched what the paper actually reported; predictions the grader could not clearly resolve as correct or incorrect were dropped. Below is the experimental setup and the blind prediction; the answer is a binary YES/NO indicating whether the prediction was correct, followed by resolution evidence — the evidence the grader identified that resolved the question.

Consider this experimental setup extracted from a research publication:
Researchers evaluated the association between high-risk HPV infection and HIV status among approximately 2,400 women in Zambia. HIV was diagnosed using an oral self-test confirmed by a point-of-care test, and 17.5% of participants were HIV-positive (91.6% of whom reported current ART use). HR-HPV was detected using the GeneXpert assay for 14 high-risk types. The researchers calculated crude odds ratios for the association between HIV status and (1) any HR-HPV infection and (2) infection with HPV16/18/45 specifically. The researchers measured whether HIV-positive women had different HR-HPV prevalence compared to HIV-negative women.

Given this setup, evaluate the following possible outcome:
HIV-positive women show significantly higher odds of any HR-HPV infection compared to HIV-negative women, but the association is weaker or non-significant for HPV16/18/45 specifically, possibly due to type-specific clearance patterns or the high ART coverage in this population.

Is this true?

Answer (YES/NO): NO